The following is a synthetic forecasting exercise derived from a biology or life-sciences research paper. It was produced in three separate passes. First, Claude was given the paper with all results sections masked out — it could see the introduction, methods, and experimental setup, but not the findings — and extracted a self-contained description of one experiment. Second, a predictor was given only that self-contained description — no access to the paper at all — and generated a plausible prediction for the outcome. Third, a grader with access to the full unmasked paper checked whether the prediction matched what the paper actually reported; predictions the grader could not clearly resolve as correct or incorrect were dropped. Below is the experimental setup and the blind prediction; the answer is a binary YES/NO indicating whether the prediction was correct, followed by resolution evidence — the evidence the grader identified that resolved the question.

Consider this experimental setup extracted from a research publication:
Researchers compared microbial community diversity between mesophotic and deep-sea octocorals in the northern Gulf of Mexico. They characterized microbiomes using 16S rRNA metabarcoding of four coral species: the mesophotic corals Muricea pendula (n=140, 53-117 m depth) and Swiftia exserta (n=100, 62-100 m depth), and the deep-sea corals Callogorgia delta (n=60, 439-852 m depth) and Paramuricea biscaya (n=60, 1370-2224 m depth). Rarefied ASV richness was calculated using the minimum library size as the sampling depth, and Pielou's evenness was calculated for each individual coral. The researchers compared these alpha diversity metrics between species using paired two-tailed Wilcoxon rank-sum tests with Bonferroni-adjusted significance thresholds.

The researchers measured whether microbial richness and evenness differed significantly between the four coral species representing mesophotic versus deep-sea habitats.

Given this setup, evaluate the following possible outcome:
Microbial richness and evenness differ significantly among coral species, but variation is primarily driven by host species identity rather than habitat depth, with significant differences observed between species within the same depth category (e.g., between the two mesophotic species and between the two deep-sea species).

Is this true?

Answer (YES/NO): YES